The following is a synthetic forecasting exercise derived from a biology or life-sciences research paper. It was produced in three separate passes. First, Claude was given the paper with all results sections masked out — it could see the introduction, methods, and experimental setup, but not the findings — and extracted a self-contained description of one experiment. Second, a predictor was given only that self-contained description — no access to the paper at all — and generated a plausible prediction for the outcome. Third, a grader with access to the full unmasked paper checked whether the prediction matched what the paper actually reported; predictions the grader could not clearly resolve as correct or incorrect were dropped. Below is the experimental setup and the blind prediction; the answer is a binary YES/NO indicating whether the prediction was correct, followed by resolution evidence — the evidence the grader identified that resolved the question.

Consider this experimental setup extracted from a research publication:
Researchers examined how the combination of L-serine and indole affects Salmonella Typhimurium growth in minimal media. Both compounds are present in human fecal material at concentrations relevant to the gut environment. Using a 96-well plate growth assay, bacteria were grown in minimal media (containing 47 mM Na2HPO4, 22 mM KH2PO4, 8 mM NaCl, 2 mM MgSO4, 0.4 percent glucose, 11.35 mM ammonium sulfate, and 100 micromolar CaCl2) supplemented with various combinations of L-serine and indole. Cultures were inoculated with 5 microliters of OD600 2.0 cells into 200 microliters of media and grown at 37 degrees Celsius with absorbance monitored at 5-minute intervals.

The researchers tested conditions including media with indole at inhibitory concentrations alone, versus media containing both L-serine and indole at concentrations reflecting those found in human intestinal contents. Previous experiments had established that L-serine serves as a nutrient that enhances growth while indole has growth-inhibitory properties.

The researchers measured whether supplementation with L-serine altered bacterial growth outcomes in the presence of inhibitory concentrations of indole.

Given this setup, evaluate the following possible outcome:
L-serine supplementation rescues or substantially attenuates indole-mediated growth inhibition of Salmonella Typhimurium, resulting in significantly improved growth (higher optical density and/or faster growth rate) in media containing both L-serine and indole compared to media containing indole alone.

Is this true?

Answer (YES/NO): YES